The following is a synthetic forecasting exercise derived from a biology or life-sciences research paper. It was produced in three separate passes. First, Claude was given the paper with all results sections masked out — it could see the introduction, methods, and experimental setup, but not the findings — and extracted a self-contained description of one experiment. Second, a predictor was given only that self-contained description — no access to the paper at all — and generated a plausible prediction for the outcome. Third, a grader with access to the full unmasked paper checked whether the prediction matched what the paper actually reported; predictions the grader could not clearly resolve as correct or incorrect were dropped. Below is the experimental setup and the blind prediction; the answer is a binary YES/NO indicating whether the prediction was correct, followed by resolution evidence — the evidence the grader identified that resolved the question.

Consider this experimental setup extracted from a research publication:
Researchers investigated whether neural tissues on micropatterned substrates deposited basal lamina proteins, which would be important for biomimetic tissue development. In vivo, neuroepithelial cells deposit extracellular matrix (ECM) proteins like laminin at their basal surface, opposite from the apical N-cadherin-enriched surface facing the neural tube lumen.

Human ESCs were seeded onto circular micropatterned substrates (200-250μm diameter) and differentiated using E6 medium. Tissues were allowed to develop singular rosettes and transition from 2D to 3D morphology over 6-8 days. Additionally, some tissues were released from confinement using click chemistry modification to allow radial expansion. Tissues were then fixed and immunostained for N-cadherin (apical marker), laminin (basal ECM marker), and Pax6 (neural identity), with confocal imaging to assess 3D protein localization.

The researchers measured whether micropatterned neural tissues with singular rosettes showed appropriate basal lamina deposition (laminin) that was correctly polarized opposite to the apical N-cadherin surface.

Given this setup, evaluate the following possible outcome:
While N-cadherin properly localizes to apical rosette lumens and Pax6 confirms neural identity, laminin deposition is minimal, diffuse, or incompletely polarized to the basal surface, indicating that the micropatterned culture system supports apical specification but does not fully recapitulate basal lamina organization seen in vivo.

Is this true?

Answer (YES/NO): NO